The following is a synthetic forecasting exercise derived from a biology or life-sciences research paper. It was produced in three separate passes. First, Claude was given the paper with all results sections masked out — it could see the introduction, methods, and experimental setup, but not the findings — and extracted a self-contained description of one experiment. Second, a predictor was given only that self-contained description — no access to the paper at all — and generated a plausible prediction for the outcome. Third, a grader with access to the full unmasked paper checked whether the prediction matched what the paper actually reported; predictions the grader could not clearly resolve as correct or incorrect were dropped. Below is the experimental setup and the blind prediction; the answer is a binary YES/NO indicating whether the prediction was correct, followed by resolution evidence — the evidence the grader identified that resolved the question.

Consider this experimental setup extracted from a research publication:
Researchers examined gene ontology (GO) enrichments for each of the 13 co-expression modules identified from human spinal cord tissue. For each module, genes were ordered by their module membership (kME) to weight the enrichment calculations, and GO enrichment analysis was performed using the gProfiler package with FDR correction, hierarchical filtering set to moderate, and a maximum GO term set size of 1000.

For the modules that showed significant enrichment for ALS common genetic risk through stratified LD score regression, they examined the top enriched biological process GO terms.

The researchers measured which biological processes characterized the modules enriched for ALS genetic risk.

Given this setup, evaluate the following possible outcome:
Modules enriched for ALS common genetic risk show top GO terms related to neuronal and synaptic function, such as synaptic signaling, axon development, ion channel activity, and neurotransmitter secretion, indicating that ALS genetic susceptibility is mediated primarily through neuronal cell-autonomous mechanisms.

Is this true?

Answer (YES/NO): NO